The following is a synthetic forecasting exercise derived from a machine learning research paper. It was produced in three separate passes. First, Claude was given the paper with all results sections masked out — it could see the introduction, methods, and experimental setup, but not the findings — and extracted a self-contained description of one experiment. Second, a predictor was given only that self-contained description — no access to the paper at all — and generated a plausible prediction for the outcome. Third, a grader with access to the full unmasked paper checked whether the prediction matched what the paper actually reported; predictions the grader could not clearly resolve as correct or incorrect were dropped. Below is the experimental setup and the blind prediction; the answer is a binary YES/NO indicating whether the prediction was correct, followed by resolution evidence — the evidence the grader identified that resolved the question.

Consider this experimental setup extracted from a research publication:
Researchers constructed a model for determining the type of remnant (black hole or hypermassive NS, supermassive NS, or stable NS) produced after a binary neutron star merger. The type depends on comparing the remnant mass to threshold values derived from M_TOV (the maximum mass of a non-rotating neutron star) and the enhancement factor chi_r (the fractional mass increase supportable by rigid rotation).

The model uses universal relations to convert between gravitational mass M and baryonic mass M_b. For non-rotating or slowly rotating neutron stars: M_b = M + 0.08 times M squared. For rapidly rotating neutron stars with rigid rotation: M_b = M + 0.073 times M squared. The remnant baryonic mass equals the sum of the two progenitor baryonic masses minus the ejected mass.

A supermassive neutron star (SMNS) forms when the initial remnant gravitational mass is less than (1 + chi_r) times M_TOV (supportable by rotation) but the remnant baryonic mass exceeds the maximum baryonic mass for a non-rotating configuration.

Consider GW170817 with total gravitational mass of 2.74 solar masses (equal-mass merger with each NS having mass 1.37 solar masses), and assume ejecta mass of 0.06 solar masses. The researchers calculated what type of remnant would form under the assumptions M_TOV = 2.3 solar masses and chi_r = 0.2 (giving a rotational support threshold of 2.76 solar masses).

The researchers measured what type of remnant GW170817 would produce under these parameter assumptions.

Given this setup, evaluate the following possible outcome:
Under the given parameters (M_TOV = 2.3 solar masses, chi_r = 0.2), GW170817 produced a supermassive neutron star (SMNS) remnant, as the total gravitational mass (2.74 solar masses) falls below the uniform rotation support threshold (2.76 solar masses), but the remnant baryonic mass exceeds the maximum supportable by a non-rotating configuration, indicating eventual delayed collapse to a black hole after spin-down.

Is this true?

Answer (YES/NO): YES